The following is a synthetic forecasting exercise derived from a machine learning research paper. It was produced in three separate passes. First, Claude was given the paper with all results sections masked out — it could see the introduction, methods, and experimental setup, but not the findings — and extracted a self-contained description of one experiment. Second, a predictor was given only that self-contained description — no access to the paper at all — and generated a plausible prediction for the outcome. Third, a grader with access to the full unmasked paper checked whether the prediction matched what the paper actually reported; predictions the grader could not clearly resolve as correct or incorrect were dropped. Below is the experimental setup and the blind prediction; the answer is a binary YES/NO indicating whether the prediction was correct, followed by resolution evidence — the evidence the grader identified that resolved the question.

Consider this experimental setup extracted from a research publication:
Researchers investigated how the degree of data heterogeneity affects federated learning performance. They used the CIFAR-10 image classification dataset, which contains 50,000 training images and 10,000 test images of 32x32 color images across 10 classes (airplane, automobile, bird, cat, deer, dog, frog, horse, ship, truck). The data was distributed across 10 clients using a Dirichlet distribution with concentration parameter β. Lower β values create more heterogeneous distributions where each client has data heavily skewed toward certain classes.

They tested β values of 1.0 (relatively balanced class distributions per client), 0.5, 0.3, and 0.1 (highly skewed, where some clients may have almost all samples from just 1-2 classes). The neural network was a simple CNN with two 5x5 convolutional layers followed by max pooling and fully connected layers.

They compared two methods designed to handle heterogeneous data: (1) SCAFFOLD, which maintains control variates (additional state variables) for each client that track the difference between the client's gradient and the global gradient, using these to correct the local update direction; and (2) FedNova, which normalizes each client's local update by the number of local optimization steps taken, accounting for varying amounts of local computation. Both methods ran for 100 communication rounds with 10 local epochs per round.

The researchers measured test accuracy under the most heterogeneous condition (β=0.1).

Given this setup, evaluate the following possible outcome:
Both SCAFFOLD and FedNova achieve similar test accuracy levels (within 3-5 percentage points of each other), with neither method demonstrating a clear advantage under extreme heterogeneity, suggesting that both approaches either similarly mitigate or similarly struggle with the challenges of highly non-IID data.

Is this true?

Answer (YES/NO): NO